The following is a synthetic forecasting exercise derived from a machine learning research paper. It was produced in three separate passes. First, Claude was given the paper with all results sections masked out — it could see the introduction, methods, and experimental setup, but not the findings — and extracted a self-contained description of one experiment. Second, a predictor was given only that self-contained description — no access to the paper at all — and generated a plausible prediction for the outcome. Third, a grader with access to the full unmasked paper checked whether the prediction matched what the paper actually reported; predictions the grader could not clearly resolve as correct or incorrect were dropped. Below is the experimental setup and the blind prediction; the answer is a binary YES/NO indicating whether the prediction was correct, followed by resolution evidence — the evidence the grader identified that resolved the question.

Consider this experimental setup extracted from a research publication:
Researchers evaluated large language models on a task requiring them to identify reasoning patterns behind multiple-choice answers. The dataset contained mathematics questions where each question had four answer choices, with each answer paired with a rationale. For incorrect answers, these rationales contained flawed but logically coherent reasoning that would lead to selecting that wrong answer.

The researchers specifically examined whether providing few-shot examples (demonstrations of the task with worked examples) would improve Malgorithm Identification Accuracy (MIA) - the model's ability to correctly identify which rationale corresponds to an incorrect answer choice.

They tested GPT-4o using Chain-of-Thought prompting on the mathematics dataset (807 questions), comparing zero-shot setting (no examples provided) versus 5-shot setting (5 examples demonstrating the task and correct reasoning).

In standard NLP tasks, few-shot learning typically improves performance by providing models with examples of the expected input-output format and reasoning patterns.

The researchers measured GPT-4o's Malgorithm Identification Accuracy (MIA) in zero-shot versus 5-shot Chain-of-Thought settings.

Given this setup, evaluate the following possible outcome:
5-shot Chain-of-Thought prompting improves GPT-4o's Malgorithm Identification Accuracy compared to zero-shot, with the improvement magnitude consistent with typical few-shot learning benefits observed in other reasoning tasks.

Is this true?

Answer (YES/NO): NO